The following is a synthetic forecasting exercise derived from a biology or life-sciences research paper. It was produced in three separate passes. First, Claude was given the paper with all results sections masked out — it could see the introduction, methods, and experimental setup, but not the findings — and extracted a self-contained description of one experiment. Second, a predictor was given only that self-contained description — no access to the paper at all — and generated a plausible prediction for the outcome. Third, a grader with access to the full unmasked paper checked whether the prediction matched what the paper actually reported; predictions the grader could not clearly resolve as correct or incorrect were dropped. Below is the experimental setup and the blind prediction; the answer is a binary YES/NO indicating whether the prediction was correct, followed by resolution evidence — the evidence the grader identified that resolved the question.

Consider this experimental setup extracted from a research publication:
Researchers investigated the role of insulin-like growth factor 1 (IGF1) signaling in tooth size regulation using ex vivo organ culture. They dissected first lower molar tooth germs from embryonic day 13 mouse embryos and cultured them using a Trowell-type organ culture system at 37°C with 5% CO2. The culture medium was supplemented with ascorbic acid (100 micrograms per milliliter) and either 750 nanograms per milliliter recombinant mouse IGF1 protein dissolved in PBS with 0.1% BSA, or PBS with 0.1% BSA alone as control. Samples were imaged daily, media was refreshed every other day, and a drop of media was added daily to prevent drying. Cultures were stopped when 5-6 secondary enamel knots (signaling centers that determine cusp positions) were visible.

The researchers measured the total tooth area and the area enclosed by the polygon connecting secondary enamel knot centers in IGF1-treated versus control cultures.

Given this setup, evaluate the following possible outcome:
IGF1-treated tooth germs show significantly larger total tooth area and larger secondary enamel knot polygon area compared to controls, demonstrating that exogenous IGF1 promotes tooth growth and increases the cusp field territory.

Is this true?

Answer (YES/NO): YES